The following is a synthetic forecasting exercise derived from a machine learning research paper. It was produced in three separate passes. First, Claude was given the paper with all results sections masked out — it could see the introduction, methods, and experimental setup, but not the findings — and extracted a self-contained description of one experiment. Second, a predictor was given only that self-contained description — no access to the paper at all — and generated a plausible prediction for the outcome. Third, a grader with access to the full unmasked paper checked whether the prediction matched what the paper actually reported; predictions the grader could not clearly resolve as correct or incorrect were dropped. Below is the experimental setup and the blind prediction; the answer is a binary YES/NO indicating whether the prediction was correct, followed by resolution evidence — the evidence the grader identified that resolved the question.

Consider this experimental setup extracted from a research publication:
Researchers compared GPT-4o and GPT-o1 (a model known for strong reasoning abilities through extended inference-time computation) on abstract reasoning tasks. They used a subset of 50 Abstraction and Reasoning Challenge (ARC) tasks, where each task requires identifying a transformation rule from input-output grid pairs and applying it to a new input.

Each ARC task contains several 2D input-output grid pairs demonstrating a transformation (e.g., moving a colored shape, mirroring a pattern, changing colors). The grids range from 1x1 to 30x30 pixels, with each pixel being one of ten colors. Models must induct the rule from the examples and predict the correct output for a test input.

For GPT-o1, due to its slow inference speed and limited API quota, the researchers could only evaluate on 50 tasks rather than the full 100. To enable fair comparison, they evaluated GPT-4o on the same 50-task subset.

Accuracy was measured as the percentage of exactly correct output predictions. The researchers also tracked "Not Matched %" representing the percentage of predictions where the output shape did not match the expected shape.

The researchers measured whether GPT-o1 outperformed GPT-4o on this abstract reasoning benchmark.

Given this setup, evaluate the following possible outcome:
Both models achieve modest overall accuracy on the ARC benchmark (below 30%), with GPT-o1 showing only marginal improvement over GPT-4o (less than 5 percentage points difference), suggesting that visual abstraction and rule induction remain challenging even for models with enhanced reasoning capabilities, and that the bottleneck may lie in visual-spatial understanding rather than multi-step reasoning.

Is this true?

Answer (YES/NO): NO